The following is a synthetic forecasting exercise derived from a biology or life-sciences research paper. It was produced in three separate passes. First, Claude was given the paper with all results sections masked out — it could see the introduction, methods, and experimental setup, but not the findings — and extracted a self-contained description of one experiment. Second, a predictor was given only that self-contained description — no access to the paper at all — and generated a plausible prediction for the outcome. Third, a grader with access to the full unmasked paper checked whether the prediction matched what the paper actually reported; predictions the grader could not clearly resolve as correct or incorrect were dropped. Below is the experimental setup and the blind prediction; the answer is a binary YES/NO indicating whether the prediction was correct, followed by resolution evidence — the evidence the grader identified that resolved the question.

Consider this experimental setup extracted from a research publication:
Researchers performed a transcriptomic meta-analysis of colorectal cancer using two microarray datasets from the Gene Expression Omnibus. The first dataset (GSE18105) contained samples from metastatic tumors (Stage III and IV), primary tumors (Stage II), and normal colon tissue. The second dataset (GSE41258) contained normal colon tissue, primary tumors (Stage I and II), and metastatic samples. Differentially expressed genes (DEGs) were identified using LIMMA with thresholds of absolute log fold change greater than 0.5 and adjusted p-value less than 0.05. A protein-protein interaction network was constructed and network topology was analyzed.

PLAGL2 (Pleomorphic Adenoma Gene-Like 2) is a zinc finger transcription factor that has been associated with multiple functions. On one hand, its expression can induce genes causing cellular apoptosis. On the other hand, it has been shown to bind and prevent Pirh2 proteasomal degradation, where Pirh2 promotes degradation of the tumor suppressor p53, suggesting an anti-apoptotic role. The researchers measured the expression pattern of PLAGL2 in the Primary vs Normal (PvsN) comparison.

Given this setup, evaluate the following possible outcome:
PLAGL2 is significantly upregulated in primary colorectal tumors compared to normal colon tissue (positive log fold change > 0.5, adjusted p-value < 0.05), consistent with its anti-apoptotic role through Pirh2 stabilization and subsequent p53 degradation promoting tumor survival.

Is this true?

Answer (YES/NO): YES